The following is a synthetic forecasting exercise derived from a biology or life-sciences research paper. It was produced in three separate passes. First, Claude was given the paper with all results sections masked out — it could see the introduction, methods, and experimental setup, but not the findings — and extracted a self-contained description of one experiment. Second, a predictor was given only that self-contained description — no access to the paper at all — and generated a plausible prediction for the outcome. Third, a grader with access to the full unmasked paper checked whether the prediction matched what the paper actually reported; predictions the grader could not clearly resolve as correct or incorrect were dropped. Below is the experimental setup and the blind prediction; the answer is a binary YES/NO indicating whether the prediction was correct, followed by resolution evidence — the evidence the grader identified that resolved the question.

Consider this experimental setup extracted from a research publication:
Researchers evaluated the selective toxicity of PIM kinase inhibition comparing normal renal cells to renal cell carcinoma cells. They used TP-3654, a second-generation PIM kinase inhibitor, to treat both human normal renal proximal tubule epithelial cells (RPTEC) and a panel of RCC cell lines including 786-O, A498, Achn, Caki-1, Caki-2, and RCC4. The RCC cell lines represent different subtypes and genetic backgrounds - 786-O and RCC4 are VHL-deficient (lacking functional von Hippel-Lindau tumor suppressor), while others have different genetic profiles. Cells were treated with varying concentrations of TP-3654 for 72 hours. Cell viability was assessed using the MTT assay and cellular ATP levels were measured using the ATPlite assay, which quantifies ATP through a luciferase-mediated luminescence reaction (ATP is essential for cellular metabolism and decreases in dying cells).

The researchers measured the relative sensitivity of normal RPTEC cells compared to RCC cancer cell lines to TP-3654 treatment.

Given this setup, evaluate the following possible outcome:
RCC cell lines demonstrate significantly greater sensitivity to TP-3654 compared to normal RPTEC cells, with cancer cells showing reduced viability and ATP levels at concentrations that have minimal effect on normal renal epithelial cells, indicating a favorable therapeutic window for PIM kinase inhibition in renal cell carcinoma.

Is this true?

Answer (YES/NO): YES